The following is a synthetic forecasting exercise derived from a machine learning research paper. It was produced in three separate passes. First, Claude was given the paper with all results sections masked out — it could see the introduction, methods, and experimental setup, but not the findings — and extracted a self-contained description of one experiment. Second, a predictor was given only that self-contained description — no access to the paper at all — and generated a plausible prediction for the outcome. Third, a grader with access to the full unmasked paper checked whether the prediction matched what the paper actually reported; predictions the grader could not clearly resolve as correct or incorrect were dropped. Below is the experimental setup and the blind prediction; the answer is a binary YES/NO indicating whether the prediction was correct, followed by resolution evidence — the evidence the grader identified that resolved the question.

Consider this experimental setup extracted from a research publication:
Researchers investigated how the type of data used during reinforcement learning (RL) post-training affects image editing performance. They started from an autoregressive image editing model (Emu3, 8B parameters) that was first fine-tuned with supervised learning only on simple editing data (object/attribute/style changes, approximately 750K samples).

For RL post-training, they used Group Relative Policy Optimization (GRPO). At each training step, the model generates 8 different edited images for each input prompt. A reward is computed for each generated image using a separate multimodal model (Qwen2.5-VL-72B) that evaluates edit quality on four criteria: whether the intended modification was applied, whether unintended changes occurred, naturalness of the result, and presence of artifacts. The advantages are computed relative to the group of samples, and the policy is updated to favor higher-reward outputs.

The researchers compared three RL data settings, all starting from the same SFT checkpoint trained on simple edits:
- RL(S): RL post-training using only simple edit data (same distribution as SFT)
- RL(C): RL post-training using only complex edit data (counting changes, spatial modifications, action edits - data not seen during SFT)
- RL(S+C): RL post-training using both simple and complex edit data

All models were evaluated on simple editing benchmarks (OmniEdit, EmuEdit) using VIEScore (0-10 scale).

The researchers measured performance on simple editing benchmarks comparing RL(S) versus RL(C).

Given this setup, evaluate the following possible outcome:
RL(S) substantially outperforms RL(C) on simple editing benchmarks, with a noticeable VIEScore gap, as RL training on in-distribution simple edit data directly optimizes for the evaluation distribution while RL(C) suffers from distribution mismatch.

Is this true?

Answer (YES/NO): NO